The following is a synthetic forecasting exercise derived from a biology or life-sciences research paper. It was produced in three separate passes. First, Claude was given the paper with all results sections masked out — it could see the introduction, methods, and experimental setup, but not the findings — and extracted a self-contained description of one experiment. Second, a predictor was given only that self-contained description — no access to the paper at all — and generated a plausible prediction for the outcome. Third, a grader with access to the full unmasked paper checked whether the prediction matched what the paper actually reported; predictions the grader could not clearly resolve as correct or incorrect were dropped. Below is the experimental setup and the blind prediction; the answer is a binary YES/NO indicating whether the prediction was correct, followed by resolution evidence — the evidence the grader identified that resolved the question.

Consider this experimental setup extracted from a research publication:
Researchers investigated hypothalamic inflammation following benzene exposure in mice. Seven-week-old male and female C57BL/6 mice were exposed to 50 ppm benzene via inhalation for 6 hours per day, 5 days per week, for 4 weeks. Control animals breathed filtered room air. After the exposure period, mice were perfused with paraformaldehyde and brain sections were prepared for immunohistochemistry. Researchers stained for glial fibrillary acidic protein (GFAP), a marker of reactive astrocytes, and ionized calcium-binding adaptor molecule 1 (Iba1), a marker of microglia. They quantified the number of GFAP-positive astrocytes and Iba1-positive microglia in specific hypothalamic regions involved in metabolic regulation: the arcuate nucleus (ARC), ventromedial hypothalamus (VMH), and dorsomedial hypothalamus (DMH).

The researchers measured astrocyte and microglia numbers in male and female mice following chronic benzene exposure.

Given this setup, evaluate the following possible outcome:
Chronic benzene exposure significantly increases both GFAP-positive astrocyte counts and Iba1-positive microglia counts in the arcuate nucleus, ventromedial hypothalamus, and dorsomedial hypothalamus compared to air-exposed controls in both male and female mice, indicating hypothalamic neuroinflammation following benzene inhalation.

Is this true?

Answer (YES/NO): NO